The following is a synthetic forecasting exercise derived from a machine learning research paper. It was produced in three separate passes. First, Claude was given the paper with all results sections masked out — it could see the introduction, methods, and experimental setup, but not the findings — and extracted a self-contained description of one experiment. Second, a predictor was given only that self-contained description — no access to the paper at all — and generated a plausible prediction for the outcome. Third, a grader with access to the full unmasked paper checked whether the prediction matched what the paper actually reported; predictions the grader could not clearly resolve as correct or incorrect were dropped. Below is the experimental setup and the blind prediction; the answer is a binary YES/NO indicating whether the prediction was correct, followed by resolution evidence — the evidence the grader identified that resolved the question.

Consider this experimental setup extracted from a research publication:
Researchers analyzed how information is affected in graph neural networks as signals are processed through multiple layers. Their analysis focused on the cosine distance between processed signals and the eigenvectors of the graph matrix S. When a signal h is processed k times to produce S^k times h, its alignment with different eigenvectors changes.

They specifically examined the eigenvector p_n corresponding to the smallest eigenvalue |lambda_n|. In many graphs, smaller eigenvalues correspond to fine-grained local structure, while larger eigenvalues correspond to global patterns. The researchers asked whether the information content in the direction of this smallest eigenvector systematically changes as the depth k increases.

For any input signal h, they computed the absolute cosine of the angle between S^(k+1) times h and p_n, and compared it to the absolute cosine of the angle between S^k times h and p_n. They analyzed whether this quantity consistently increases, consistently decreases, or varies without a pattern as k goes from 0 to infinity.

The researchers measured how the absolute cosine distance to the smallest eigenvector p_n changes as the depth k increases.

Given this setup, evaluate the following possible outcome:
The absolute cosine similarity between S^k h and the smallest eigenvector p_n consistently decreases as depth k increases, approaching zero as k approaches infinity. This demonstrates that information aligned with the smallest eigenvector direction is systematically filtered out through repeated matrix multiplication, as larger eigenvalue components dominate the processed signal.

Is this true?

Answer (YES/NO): YES